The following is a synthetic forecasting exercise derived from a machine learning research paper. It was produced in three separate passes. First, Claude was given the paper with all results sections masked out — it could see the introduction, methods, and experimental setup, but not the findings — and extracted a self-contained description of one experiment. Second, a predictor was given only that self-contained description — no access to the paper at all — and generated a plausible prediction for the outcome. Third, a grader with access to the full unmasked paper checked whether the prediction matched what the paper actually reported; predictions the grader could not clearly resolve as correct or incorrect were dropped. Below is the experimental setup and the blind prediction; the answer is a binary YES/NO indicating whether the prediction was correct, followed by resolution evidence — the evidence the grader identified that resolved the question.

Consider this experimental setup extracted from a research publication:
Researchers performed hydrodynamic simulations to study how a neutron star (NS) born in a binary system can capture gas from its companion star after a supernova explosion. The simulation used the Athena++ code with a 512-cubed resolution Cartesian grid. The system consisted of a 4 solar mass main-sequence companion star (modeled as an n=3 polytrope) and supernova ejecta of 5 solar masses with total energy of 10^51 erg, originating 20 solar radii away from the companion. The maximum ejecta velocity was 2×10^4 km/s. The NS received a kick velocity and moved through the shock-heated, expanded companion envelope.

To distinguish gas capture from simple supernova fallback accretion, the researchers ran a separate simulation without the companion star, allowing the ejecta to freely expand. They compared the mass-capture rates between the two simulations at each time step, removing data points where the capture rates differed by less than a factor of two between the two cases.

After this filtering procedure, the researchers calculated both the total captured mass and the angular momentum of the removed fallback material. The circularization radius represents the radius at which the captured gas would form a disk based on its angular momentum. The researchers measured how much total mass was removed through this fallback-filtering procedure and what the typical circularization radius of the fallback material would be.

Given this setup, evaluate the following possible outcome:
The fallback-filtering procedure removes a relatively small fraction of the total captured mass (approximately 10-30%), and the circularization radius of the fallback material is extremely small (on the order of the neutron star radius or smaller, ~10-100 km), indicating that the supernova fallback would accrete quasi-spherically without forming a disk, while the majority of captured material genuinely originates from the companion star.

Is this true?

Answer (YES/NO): NO